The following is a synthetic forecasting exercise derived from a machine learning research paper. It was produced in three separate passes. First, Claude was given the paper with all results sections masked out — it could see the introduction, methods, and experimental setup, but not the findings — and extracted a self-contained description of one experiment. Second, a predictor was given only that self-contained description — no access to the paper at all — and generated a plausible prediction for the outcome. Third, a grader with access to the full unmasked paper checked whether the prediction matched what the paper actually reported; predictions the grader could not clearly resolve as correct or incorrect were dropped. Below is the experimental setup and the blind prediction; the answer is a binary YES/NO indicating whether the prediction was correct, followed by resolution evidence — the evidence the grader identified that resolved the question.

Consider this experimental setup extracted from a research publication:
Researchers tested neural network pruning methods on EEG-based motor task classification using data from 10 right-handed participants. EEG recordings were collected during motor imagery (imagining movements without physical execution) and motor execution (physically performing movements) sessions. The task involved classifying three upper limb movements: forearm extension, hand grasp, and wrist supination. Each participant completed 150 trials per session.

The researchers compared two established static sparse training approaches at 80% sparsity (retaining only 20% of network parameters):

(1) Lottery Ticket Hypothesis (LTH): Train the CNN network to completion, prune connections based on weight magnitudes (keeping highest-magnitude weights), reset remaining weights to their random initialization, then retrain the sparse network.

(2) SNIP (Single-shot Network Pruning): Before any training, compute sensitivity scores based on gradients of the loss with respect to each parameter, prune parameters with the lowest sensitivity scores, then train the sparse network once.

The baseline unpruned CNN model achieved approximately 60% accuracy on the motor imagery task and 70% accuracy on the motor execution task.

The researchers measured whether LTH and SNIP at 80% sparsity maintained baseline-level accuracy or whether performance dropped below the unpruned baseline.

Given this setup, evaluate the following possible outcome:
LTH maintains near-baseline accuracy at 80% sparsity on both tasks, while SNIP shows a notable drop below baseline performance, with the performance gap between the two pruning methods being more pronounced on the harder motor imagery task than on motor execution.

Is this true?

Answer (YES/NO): NO